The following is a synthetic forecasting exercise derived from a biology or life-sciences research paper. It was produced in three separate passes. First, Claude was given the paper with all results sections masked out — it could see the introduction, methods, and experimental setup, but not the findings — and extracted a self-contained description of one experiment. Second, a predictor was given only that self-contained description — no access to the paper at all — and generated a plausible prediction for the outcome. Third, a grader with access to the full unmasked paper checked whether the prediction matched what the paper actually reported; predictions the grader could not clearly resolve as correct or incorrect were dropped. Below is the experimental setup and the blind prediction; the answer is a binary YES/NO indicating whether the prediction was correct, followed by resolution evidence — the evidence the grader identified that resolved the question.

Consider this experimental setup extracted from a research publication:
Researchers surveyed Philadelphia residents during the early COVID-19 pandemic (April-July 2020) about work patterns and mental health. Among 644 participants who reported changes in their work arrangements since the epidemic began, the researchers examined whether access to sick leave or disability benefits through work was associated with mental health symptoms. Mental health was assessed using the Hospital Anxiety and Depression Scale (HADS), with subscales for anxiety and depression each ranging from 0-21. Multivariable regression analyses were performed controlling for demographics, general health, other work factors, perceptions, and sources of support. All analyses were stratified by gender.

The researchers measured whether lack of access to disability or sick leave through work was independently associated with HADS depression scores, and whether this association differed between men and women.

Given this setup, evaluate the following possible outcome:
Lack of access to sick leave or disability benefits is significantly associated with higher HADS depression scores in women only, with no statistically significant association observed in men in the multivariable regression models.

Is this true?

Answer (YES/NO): NO